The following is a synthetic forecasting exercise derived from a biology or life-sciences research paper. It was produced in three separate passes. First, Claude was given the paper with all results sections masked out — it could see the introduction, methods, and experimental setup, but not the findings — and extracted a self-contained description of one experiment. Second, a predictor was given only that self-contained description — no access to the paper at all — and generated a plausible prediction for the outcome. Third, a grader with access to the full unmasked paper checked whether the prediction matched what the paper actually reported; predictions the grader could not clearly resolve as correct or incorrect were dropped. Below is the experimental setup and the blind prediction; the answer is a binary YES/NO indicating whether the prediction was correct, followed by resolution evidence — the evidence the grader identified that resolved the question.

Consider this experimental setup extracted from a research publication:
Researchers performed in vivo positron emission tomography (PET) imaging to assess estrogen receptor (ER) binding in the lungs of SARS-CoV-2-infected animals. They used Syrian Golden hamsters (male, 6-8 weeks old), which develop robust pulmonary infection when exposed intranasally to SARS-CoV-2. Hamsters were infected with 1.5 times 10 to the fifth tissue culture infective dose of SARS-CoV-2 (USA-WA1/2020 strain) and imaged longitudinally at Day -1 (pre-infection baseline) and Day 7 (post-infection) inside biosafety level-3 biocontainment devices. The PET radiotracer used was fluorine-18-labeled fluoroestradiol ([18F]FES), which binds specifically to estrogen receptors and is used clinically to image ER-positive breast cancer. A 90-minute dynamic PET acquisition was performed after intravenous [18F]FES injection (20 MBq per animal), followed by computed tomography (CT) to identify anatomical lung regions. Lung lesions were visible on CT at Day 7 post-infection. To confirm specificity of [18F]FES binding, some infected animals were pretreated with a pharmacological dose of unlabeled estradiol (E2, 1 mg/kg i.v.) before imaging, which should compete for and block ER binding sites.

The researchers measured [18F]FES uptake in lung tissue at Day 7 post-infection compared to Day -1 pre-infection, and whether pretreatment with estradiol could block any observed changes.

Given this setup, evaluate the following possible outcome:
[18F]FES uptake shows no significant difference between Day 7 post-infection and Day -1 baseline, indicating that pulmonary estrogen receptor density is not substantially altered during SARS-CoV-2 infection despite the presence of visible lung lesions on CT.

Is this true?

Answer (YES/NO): NO